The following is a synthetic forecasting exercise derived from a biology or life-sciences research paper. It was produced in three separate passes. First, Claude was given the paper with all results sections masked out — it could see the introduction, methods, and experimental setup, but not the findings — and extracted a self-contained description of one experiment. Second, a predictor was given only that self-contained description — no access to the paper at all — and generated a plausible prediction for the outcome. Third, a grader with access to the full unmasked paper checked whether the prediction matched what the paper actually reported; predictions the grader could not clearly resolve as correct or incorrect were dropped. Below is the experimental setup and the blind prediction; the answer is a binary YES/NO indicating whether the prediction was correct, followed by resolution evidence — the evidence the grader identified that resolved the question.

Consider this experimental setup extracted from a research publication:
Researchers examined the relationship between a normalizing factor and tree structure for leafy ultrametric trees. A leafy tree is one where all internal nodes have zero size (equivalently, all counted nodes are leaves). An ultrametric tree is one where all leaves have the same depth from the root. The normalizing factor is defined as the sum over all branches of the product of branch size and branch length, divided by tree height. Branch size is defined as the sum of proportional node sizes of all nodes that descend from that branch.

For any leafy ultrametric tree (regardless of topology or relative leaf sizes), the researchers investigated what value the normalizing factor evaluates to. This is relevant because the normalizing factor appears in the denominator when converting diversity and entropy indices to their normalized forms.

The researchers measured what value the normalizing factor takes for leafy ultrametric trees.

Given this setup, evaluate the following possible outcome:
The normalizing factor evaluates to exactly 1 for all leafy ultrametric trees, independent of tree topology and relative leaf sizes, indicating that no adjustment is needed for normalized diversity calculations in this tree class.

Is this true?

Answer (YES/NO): YES